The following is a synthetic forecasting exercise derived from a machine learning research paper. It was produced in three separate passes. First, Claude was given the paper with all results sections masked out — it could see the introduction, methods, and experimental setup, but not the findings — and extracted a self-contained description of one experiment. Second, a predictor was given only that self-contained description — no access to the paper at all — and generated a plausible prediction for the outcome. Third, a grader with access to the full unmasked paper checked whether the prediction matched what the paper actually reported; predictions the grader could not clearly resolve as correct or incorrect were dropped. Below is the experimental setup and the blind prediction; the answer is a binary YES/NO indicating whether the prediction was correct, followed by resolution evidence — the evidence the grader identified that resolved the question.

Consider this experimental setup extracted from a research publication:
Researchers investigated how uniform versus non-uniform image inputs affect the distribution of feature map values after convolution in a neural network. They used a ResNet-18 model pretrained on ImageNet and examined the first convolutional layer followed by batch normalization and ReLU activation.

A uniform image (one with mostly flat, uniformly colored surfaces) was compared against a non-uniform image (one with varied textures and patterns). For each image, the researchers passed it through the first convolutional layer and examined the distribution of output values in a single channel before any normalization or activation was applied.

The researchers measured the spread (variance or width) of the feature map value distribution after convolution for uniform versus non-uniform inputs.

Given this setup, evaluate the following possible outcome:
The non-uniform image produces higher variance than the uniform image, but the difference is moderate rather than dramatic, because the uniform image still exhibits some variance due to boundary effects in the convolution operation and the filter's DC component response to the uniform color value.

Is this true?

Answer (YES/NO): NO